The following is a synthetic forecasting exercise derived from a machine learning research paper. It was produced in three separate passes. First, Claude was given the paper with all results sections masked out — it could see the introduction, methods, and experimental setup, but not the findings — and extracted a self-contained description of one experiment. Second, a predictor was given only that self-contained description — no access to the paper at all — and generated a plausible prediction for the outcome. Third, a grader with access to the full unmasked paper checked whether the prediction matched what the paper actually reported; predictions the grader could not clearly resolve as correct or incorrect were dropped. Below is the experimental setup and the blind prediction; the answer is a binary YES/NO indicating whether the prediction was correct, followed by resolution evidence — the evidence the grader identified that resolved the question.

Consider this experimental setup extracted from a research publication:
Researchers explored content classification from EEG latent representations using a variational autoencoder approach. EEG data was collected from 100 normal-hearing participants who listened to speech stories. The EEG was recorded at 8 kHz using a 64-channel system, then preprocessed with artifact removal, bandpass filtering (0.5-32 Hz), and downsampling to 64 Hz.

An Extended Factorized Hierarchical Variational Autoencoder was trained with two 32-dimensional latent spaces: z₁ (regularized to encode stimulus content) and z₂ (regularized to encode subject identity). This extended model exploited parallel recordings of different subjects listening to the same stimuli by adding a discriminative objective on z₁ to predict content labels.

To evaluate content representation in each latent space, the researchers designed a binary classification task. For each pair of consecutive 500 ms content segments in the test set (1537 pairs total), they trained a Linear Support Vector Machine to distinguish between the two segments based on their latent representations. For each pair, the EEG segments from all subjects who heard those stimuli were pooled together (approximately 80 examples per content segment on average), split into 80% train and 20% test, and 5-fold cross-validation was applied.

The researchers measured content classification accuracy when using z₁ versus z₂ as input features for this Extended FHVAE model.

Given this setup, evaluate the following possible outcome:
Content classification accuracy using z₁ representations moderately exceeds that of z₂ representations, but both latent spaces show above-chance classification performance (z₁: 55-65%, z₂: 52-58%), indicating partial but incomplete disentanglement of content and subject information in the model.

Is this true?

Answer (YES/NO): NO